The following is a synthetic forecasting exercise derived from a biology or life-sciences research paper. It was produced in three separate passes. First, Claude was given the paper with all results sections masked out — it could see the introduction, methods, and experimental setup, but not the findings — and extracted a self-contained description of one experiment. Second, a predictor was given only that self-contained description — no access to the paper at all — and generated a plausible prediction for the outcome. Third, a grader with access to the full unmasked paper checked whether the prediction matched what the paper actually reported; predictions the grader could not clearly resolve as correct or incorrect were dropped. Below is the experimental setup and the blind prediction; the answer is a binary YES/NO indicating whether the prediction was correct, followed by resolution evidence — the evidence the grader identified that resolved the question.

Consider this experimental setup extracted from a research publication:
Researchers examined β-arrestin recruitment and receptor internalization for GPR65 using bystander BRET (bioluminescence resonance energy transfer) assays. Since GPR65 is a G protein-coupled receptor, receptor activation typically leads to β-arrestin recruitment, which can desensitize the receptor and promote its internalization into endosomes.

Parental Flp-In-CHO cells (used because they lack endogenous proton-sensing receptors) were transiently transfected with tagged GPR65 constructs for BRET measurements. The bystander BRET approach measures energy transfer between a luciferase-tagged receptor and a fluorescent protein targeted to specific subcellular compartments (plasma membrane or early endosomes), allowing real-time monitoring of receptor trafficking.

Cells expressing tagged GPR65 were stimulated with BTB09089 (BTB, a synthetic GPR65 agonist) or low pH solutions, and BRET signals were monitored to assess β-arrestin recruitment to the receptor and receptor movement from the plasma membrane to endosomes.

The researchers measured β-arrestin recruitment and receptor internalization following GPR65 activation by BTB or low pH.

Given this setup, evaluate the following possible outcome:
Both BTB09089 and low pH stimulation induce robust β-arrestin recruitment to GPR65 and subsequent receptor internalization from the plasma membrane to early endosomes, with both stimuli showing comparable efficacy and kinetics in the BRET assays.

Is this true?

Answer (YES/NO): YES